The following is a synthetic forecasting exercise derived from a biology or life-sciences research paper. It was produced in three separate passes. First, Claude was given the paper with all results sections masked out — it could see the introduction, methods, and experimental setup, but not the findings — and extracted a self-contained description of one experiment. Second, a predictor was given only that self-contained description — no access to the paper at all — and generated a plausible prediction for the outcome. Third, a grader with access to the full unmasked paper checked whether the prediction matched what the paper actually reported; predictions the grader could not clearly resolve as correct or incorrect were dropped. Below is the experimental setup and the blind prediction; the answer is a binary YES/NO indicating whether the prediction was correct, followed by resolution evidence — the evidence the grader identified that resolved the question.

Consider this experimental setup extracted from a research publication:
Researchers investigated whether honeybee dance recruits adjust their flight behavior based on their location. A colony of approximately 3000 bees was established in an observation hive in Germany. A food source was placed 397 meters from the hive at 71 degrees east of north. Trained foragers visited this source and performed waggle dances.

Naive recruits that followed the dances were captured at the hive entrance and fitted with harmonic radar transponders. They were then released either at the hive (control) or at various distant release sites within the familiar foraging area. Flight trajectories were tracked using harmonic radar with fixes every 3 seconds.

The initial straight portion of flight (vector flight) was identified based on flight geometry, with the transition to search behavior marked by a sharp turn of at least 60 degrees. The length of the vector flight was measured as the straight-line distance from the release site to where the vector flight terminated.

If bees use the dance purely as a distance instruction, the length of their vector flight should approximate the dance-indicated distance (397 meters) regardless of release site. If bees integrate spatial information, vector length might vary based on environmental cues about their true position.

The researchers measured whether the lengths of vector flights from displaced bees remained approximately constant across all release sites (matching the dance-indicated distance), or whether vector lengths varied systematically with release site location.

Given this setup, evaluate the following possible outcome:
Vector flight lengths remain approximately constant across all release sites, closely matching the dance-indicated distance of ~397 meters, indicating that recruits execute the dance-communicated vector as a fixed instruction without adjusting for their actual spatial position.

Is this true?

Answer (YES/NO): NO